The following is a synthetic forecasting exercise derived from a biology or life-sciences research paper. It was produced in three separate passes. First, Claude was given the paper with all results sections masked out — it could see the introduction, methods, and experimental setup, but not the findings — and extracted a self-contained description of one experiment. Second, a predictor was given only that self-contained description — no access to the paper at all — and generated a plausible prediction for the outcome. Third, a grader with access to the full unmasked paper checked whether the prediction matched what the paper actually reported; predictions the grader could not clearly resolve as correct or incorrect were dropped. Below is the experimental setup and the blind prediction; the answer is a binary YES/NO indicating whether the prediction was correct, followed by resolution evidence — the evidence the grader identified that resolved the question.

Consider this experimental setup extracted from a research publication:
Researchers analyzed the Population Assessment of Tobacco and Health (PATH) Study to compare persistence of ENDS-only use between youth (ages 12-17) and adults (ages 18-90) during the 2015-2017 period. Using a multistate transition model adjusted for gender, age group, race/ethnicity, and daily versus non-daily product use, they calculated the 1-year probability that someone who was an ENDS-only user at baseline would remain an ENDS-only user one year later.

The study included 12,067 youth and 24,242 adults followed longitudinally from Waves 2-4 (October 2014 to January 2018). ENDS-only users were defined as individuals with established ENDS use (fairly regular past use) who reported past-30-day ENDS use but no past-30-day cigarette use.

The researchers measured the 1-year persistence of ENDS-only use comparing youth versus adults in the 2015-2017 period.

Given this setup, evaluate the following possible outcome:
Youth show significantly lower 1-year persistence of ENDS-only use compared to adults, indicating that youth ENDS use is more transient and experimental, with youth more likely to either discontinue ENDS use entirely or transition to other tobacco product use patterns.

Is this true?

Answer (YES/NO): YES